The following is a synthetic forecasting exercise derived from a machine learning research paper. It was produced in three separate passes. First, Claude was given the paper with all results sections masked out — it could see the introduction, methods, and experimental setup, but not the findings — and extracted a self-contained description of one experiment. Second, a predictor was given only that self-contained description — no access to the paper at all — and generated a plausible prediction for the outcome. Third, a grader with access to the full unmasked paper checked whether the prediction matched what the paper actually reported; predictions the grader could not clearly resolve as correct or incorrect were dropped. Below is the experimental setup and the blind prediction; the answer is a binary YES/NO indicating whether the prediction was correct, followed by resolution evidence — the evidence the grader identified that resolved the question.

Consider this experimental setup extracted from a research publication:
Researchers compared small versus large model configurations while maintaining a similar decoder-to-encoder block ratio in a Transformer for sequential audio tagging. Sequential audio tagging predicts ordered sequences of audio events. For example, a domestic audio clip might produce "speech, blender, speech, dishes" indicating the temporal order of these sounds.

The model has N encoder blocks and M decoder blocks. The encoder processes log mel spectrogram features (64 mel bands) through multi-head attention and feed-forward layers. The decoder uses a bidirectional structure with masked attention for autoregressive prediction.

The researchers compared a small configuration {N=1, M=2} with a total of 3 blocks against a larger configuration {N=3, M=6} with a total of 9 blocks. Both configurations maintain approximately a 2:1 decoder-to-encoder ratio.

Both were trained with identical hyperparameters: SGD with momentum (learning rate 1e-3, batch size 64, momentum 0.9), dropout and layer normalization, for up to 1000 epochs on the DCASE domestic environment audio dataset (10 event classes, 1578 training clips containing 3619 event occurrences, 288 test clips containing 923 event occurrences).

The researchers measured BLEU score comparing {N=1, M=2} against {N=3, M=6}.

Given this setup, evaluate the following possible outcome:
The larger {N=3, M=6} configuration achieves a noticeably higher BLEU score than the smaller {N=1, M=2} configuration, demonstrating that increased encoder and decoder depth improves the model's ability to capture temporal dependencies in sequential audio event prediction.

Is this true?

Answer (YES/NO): NO